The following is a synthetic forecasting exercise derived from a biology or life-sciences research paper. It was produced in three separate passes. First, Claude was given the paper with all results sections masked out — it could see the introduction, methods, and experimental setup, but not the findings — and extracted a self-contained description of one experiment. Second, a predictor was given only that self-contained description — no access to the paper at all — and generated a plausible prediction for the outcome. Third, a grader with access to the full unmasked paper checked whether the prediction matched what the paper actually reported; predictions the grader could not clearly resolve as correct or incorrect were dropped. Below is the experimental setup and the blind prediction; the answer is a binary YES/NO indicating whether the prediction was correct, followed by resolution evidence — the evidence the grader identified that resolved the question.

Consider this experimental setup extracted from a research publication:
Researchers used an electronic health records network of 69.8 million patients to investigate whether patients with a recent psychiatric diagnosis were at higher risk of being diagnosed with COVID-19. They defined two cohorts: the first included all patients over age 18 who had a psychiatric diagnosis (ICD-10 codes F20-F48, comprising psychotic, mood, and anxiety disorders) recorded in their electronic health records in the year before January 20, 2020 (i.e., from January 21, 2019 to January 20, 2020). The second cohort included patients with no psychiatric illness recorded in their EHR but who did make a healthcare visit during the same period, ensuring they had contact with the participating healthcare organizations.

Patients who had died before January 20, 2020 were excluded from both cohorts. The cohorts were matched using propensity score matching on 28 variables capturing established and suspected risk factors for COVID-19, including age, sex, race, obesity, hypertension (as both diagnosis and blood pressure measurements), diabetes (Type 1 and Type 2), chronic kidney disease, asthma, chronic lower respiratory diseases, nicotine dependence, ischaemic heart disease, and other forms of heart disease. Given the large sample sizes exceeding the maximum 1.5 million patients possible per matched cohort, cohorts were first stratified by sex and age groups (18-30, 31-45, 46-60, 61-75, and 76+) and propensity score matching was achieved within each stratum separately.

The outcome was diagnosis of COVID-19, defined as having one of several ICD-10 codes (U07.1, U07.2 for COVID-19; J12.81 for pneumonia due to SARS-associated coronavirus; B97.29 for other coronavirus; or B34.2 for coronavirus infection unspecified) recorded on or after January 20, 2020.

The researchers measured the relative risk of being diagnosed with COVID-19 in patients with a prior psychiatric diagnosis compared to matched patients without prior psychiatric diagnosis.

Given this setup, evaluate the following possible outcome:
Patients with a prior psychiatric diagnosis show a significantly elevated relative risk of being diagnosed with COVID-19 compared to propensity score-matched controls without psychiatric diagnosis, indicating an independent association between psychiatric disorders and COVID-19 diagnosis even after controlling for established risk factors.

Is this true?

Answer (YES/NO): YES